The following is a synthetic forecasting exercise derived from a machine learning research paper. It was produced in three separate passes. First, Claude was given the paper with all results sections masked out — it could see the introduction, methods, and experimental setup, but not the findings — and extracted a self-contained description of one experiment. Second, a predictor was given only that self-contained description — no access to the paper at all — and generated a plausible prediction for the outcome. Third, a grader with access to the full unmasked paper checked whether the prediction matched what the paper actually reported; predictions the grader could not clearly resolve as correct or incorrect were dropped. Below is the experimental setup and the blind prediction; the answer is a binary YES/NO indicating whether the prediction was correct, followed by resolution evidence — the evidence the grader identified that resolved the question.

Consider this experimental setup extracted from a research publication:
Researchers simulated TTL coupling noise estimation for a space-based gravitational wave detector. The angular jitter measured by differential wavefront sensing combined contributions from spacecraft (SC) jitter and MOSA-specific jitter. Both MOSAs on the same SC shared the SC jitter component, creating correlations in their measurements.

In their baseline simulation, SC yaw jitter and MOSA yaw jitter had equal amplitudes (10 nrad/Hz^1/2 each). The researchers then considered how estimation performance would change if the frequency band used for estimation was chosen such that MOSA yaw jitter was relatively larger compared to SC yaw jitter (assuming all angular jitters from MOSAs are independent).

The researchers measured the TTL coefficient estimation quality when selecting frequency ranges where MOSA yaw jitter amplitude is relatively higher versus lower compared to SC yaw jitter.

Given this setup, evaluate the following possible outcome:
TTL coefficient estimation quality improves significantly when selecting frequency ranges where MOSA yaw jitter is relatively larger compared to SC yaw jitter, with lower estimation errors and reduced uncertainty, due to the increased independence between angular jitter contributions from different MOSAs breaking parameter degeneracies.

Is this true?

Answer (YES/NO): YES